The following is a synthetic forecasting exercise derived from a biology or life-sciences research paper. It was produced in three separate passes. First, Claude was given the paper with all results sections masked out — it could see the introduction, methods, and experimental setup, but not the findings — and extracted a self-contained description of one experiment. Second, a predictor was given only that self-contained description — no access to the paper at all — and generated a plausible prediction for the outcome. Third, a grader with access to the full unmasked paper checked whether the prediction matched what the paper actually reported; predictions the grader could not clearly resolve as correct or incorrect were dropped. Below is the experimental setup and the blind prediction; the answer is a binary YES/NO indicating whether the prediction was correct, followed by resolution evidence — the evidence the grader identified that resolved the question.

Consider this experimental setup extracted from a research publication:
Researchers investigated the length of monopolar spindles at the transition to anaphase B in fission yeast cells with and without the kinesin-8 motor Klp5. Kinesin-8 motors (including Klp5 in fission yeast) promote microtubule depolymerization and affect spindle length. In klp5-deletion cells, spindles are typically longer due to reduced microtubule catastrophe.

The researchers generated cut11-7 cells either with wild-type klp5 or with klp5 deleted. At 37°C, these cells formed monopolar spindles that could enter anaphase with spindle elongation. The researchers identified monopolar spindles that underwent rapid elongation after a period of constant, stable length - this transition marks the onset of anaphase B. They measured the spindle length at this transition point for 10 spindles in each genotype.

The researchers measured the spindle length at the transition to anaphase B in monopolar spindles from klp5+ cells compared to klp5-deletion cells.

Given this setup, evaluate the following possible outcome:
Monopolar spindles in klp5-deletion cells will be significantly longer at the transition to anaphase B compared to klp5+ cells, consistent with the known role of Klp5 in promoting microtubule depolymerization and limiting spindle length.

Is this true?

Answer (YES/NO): YES